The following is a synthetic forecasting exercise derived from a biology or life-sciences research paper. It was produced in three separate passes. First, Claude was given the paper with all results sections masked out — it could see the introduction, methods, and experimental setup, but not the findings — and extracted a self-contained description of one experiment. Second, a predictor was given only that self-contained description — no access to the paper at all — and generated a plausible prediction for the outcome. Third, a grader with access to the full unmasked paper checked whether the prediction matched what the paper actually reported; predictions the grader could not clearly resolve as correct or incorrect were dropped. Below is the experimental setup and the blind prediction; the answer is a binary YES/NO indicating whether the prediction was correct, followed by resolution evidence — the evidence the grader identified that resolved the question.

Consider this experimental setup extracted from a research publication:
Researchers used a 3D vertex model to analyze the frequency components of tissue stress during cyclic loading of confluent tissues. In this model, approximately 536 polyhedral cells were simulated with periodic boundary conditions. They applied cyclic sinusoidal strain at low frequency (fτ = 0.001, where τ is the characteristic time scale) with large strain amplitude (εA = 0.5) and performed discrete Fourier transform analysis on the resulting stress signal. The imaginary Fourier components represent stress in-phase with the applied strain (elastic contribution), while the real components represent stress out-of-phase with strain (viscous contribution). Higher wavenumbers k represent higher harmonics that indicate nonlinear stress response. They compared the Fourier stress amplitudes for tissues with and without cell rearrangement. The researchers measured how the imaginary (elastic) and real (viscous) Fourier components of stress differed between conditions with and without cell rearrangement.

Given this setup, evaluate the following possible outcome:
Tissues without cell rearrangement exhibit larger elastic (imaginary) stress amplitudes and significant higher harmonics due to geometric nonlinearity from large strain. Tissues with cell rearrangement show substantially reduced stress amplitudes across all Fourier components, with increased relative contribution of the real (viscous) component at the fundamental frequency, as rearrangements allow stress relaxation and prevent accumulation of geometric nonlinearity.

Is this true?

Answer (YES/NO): NO